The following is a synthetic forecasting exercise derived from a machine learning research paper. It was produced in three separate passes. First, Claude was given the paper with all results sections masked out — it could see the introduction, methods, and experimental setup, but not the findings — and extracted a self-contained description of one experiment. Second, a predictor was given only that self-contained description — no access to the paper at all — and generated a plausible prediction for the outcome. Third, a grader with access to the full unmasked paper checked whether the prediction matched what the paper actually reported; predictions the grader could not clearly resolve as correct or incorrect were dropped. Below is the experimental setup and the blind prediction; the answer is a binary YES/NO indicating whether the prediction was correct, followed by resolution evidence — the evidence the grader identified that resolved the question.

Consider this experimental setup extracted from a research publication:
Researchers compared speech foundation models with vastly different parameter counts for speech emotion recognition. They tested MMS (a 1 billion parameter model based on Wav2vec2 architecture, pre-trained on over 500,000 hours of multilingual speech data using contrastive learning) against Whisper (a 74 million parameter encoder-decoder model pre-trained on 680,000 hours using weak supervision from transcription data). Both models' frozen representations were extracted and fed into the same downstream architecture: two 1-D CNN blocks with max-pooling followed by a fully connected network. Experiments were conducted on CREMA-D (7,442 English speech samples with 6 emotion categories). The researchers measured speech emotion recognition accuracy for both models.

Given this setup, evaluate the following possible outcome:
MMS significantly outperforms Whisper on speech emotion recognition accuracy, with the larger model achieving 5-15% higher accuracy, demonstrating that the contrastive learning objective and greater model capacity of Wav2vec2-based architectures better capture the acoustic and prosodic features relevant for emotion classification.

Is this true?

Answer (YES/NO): NO